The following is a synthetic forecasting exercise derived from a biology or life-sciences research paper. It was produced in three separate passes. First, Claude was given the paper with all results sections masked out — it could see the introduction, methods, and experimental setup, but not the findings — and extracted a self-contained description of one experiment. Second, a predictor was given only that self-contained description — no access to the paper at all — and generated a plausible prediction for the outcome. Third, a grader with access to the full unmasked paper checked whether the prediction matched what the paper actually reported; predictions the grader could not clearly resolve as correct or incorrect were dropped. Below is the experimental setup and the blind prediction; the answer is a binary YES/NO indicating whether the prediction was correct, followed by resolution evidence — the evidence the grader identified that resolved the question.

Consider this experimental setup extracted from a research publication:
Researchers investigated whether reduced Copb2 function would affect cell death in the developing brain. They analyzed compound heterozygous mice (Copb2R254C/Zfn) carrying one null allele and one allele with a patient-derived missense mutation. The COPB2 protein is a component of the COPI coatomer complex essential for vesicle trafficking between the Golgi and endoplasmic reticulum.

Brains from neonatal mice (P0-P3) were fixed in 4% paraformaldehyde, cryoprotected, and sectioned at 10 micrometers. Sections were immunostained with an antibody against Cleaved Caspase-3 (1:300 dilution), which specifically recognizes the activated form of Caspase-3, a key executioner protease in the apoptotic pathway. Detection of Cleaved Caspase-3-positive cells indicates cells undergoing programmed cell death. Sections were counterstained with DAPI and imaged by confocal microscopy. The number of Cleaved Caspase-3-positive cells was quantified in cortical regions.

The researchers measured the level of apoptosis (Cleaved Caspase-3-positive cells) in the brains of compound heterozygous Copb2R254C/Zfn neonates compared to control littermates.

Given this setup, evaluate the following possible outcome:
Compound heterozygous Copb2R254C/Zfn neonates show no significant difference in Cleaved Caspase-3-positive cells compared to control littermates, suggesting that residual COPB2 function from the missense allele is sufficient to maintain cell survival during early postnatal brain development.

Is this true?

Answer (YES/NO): NO